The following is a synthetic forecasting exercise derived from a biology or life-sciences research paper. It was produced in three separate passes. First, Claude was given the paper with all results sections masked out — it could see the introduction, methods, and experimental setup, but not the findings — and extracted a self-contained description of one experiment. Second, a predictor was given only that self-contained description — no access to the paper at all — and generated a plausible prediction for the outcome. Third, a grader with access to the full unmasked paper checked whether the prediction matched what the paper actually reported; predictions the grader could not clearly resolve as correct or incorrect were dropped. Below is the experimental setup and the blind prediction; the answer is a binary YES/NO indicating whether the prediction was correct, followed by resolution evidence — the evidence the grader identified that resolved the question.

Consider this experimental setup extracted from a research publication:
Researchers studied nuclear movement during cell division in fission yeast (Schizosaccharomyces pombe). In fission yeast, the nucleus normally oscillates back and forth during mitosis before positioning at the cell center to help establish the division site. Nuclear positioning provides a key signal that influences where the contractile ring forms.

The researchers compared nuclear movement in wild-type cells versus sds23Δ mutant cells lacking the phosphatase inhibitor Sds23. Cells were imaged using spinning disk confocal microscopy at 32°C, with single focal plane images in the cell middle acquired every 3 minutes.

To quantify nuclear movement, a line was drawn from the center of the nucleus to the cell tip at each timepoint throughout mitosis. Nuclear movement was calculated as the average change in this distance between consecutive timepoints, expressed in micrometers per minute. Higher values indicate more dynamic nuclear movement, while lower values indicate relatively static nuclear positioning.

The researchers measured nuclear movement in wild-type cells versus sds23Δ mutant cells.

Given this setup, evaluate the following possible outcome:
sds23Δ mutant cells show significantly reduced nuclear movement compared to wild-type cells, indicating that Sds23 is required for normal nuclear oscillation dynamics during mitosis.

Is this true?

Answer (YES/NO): NO